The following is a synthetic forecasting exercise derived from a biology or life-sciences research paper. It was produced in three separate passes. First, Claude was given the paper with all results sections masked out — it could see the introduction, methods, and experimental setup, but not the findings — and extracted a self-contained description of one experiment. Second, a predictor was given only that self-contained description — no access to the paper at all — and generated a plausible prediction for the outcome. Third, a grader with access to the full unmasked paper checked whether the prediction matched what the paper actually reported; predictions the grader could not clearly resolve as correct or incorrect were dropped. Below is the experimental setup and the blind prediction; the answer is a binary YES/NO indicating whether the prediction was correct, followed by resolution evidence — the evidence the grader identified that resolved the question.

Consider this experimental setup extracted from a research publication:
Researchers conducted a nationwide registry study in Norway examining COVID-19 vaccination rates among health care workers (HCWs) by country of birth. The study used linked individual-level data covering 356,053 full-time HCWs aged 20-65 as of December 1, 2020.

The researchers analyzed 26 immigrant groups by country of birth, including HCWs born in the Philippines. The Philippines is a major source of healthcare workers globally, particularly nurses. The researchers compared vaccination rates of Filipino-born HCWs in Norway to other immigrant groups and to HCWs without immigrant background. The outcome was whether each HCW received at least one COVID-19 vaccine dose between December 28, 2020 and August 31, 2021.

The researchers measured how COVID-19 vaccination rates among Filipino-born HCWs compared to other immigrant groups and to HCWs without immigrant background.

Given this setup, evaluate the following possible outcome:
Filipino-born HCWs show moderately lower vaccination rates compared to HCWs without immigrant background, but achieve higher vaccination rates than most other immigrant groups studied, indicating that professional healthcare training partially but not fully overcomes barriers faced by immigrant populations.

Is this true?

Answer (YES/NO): NO